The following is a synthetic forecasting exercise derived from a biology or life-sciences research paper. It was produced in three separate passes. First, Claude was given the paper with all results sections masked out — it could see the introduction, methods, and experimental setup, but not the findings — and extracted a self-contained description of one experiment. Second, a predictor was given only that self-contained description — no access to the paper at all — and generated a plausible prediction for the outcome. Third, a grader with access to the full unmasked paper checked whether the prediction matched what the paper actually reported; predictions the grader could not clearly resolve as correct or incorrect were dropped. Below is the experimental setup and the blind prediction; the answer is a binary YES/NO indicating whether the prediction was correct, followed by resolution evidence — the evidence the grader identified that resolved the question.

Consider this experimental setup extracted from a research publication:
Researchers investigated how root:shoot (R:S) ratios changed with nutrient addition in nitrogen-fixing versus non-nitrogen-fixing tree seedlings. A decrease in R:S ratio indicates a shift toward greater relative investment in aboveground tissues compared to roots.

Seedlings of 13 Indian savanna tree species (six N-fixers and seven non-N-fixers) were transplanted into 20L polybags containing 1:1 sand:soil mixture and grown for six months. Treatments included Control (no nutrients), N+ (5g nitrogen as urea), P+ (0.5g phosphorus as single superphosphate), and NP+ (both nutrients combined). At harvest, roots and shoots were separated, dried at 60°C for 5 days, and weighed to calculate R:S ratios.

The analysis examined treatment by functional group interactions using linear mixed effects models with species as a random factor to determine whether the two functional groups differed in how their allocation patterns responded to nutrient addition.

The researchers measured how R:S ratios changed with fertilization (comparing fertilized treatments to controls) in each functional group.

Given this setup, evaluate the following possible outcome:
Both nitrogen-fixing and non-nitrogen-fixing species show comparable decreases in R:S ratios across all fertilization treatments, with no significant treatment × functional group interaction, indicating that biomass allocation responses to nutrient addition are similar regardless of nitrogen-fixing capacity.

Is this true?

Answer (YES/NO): NO